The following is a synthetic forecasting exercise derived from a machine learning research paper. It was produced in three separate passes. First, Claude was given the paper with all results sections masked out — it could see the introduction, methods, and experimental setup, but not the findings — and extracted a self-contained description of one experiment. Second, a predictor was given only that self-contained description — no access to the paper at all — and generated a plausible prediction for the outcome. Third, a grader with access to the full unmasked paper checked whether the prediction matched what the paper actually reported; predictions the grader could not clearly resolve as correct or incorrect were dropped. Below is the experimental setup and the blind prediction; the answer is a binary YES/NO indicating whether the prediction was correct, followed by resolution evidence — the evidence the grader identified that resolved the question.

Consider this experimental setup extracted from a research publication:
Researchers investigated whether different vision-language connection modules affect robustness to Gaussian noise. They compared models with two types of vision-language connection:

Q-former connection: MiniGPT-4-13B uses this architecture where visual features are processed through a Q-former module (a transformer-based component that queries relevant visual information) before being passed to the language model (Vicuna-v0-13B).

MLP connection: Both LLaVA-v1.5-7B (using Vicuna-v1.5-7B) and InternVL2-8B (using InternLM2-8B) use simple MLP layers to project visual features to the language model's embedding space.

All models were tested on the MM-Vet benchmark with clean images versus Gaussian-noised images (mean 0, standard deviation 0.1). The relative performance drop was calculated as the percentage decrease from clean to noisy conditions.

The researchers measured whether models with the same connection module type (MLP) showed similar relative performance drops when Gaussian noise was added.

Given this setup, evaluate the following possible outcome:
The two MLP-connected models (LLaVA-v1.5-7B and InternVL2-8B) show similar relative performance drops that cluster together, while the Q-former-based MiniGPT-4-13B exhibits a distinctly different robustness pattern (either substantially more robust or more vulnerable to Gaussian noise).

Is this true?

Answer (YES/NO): NO